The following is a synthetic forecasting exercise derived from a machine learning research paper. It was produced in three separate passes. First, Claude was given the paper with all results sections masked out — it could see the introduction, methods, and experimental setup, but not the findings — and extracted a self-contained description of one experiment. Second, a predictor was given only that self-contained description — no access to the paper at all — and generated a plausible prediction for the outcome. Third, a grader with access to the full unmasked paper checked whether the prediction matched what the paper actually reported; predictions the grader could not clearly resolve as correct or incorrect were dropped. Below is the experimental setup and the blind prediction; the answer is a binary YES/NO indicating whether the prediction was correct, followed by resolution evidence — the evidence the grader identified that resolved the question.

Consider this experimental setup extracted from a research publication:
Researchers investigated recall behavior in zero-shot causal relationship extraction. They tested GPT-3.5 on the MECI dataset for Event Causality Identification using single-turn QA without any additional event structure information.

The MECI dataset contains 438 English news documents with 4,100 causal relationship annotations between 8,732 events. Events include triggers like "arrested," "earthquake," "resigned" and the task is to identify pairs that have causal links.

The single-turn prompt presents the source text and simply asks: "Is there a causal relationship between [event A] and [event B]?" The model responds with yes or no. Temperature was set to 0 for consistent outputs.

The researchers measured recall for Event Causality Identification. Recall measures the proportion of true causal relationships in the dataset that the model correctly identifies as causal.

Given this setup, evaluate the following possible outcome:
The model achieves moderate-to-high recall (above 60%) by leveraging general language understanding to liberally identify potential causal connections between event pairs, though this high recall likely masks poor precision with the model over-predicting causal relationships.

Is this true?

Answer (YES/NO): YES